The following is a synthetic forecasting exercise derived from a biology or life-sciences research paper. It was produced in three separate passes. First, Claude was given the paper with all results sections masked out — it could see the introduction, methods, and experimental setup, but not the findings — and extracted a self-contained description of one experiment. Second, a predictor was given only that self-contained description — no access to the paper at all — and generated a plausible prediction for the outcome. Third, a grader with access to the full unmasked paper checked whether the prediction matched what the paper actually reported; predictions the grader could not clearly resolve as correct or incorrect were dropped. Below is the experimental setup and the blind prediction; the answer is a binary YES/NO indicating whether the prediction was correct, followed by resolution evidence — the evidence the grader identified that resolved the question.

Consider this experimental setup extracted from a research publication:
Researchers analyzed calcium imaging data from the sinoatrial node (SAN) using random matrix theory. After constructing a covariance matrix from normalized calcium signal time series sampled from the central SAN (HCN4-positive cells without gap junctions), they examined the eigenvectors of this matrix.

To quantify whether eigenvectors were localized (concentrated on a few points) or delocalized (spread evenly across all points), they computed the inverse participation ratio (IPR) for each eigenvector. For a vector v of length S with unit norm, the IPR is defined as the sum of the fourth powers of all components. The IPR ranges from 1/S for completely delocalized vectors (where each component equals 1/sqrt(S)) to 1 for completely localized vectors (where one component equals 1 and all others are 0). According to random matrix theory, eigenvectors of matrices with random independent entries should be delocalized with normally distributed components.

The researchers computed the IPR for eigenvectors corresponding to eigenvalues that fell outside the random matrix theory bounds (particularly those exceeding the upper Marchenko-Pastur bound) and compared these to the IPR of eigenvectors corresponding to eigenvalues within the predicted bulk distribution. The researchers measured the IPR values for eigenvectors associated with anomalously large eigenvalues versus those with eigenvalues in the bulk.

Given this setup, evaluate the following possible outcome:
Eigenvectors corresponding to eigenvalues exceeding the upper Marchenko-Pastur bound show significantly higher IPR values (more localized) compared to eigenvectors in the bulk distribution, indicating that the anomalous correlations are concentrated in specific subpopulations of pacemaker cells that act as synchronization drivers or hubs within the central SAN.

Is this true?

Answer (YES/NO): NO